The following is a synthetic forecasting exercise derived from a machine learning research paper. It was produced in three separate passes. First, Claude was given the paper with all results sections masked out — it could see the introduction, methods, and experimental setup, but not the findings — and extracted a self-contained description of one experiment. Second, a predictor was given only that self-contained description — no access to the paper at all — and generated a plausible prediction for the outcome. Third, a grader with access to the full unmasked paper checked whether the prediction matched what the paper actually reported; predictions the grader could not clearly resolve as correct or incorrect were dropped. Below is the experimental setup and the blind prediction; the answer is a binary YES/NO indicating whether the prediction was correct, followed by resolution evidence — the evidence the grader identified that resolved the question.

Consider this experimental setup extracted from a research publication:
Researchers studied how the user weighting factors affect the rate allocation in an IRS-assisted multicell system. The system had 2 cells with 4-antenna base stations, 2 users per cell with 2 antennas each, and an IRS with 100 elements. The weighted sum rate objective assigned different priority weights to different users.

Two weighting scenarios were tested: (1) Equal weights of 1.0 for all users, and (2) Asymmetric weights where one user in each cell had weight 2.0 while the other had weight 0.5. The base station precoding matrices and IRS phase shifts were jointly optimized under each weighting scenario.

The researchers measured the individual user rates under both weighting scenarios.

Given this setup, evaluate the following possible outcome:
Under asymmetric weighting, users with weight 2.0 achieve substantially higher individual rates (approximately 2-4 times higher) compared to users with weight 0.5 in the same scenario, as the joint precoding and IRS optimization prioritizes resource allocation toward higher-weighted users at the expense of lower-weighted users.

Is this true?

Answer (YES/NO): NO